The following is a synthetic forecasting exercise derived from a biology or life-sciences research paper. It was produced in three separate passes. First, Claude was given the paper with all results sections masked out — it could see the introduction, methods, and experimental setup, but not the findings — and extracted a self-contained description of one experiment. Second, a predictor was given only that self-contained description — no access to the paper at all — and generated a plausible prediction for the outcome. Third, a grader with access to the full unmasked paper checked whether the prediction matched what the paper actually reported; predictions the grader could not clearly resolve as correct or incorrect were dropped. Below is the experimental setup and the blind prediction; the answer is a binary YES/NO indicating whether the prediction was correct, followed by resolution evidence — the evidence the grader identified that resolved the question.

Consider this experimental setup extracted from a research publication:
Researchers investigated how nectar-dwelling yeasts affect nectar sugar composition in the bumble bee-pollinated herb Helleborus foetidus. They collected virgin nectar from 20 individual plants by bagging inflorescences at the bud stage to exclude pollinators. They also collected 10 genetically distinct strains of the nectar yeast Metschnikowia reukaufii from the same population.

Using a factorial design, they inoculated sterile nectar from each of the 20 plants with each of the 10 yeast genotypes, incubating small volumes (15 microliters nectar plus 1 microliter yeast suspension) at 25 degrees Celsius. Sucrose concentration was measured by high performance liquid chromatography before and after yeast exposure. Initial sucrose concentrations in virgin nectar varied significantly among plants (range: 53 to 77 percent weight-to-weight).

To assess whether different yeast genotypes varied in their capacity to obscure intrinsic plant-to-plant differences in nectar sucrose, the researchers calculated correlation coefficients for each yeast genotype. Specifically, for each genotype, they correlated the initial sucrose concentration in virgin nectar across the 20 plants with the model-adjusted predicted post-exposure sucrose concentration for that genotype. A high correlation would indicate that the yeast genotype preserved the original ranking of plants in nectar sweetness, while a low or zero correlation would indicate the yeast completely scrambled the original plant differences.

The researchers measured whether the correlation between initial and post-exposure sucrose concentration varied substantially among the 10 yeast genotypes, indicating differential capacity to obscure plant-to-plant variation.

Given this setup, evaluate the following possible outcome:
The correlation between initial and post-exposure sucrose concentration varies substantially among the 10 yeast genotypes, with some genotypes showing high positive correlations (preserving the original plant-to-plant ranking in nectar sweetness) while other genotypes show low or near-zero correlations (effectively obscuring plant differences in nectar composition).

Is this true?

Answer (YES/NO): YES